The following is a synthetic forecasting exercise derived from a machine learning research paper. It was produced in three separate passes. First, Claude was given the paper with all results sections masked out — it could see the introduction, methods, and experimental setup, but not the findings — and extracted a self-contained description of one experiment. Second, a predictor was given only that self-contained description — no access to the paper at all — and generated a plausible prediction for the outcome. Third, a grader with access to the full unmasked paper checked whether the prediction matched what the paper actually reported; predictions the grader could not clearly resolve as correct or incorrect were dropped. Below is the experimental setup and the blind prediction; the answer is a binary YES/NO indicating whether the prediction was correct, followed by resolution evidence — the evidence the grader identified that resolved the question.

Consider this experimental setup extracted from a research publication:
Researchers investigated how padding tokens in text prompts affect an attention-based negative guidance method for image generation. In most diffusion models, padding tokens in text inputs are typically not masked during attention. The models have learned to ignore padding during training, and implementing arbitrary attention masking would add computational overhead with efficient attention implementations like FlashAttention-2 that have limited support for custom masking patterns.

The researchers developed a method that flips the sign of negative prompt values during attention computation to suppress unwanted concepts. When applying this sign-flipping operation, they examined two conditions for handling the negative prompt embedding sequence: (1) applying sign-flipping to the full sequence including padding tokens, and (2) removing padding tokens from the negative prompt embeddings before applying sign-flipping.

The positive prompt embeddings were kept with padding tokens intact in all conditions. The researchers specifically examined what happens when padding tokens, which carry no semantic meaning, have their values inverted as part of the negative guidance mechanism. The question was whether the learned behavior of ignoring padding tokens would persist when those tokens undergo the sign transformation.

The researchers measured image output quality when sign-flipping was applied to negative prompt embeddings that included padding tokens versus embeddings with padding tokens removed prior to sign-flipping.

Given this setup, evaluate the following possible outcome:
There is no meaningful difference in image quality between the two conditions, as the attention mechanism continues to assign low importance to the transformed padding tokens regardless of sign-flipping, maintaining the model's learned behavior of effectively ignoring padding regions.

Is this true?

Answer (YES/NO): NO